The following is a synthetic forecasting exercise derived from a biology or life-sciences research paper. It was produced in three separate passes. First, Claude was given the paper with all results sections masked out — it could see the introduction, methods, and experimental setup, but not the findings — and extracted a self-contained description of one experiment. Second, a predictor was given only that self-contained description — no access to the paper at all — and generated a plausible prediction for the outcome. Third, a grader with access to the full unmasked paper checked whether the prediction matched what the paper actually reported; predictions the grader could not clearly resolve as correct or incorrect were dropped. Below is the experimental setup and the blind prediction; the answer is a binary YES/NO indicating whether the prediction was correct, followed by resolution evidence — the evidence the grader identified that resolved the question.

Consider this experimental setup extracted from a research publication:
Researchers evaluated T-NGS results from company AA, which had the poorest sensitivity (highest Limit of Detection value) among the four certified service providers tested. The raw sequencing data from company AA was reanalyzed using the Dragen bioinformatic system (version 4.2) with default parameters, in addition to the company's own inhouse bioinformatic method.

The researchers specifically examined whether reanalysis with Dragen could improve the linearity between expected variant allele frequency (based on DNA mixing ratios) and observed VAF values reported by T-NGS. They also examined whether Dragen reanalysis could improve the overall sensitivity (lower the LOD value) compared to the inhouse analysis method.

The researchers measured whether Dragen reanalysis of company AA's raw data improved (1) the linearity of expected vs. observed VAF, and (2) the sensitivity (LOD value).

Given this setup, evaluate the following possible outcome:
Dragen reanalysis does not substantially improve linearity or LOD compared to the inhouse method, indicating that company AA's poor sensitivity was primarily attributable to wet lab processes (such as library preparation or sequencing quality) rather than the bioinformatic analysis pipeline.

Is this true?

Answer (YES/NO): NO